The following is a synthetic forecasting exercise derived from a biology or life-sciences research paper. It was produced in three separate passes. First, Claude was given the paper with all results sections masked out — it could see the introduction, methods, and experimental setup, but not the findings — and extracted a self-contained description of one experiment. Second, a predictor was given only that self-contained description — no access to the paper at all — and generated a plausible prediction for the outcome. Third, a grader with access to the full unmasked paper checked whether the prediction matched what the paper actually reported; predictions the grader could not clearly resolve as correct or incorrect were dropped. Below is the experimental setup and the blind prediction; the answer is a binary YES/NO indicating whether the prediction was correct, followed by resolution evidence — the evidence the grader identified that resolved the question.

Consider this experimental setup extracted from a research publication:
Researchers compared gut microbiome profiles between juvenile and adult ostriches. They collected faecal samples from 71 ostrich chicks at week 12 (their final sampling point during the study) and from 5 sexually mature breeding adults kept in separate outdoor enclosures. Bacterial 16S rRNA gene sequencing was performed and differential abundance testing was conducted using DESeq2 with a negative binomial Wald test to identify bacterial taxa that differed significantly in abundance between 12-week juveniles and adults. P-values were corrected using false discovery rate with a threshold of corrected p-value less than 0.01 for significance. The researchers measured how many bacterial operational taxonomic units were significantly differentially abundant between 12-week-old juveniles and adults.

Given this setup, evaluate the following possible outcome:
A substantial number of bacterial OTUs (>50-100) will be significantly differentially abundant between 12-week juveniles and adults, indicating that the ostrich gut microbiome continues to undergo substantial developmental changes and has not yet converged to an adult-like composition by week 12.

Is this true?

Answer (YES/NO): YES